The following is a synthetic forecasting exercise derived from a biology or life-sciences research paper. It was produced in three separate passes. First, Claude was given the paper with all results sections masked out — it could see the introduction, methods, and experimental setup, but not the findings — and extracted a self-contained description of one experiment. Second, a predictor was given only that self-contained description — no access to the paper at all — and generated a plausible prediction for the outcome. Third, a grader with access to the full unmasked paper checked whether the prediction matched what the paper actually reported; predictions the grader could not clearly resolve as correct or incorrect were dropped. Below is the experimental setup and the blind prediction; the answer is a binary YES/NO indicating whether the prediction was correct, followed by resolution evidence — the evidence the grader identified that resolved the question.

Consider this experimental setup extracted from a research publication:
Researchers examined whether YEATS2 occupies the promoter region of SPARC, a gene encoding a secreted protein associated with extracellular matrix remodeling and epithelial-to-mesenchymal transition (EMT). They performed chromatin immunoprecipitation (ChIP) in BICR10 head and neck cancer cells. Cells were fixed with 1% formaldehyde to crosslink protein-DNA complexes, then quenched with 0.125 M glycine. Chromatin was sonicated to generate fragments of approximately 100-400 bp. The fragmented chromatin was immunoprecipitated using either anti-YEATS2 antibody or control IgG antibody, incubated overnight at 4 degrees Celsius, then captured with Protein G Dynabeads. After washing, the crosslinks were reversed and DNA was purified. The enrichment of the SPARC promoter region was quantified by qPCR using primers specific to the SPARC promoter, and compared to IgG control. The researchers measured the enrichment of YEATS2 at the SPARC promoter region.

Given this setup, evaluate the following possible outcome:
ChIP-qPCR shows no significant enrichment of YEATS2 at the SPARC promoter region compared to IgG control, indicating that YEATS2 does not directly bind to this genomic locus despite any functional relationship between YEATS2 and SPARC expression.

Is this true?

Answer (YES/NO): NO